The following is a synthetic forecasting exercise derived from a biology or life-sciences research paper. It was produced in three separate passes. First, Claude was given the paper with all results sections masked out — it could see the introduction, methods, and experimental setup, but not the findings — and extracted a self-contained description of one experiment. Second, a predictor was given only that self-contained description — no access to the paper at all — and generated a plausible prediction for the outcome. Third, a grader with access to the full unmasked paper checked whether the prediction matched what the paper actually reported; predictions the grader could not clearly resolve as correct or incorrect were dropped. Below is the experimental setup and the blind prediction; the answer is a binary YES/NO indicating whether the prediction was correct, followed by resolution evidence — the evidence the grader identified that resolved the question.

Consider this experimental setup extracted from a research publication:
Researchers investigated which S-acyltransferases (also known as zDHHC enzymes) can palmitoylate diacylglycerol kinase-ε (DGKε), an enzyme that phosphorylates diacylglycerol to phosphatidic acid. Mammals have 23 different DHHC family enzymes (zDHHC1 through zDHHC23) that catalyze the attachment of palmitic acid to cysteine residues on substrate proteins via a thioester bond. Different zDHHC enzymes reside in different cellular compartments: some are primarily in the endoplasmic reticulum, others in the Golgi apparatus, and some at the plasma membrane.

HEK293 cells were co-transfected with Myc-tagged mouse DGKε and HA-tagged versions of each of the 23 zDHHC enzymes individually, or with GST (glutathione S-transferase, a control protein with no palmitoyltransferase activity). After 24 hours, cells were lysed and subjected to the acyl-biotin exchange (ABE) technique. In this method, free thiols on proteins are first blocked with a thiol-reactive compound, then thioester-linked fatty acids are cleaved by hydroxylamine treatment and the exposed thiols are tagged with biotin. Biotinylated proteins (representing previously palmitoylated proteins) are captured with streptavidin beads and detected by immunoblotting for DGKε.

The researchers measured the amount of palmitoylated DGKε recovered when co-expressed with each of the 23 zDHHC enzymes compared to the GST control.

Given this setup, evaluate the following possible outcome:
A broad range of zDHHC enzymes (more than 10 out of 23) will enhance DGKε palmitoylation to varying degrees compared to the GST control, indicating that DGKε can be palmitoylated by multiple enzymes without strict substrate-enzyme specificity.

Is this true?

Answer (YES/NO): NO